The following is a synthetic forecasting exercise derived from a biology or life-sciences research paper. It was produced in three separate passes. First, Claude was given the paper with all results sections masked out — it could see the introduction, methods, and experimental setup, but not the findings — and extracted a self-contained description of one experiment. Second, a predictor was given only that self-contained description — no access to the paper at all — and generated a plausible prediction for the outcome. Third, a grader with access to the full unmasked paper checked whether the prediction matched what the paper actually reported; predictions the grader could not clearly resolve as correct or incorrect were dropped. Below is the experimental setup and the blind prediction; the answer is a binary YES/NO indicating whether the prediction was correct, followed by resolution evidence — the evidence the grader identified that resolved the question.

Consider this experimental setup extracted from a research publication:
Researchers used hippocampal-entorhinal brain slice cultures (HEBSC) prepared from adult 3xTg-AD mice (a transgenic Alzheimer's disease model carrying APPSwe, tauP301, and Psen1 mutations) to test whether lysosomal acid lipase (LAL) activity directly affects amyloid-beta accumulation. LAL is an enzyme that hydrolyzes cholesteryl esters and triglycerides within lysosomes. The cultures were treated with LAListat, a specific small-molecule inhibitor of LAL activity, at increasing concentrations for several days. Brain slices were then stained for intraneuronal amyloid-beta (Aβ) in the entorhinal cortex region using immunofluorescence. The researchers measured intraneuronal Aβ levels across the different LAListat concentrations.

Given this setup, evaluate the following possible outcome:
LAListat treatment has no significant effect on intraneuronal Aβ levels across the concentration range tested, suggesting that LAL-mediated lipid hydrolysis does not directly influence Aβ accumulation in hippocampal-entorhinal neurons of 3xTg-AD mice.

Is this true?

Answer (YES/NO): NO